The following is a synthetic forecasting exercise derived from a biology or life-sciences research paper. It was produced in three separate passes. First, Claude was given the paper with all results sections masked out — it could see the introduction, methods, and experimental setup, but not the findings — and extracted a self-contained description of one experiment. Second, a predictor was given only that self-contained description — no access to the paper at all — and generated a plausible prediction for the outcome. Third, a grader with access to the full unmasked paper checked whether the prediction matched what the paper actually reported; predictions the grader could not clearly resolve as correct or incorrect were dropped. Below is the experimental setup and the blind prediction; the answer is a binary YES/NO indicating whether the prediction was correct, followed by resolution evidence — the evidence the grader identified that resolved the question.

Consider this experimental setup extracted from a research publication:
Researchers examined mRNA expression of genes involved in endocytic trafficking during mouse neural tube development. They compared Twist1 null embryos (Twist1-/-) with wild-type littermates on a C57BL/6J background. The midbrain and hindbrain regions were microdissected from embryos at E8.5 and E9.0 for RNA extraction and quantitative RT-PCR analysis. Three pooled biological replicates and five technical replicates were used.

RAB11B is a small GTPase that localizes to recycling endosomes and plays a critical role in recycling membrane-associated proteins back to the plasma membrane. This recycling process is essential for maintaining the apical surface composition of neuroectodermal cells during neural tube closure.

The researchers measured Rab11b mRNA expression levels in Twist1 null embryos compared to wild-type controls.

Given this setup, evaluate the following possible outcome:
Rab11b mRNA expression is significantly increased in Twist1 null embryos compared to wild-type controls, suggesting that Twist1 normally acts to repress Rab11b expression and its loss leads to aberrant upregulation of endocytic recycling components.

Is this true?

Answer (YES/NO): YES